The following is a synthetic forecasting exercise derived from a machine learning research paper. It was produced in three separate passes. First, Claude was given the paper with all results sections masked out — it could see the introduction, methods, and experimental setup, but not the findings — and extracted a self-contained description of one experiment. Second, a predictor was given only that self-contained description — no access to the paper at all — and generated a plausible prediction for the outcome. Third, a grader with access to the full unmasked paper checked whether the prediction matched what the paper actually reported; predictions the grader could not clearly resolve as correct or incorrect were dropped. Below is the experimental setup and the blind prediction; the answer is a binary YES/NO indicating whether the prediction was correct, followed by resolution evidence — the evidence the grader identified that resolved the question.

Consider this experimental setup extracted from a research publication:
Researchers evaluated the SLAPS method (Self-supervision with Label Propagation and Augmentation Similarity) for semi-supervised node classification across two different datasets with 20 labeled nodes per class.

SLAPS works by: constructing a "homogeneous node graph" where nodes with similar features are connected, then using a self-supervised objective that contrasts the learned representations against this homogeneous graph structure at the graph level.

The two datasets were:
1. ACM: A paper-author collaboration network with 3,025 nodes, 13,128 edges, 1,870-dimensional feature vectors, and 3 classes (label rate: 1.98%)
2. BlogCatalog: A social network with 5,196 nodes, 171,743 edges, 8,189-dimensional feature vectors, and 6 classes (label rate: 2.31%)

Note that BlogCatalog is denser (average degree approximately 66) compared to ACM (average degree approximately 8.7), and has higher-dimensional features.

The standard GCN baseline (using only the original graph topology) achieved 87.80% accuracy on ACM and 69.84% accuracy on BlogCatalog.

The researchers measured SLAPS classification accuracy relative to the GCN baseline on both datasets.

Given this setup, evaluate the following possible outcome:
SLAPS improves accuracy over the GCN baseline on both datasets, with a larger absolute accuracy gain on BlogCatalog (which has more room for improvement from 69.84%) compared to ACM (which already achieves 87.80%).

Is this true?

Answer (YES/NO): NO